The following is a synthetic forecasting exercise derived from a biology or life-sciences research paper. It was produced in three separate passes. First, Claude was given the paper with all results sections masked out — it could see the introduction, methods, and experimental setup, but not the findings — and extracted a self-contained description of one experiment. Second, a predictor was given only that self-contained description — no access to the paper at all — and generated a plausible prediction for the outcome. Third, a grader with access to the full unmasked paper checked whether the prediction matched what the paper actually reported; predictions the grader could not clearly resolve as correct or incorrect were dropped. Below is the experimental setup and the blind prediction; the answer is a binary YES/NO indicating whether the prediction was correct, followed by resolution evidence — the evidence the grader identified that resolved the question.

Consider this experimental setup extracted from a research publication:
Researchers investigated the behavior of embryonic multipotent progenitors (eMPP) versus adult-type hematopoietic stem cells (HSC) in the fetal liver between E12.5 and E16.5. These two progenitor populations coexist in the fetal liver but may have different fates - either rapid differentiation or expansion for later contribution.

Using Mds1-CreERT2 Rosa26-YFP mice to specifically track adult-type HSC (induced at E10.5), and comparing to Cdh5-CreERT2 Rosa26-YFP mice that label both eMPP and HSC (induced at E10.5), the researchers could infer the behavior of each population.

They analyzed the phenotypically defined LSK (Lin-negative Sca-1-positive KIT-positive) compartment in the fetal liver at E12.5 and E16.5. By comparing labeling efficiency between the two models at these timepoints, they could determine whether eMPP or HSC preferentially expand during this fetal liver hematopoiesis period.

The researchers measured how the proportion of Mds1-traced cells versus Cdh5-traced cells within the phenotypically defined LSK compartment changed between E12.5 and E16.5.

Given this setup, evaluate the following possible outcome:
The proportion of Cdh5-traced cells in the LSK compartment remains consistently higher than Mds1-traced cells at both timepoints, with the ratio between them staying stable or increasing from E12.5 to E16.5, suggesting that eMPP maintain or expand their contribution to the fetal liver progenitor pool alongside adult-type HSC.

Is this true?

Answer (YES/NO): NO